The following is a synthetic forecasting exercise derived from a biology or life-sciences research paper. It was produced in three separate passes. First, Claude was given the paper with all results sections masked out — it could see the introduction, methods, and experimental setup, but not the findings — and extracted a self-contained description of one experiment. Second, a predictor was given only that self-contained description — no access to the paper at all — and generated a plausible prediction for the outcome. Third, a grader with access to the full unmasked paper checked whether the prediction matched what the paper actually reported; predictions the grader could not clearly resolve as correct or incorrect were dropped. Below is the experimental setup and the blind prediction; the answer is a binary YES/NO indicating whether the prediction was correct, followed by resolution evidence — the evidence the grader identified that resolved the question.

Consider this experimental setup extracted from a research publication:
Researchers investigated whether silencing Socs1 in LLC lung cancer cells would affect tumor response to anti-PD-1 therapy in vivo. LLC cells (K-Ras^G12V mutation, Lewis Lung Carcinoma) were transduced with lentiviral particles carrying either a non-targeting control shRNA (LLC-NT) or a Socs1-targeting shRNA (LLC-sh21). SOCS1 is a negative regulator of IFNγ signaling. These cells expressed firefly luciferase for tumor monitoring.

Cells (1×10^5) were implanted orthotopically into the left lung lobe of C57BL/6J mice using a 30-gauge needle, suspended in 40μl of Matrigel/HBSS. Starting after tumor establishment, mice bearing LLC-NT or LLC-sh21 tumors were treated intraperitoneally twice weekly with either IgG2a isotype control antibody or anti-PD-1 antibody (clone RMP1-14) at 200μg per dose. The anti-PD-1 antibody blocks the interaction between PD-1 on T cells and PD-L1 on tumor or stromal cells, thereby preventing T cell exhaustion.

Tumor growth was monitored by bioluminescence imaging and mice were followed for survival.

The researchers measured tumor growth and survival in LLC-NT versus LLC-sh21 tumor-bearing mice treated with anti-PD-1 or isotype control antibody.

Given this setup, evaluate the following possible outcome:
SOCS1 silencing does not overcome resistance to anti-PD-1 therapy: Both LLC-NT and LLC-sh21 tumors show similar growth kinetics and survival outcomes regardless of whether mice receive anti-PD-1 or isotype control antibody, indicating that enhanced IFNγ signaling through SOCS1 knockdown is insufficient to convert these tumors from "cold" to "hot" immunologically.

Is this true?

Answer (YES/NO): NO